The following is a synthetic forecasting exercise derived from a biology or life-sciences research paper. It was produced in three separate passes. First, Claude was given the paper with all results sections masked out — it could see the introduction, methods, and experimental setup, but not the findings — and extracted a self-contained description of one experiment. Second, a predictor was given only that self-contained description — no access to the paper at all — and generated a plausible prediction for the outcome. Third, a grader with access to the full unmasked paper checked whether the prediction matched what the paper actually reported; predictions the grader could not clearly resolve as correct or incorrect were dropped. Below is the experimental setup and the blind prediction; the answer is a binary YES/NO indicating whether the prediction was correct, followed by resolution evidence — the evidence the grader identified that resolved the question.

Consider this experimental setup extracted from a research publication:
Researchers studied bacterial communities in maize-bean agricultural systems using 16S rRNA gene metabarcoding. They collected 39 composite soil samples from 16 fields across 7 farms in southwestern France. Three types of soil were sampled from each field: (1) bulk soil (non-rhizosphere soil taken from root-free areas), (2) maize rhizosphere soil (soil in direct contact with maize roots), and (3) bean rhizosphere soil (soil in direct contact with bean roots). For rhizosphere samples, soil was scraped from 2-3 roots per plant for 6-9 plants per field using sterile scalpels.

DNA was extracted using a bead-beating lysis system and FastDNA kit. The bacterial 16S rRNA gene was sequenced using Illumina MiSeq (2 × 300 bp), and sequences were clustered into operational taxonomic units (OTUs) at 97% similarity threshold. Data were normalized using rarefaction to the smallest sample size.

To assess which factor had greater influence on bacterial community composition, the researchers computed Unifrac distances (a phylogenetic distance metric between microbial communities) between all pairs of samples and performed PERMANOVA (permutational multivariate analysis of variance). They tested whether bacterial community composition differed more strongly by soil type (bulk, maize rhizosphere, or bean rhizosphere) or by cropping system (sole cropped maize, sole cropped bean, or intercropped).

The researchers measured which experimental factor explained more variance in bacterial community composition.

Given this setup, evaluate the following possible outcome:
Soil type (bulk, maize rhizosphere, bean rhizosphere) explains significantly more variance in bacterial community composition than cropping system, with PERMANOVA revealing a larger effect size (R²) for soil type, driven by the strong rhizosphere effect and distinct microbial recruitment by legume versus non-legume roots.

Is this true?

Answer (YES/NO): NO